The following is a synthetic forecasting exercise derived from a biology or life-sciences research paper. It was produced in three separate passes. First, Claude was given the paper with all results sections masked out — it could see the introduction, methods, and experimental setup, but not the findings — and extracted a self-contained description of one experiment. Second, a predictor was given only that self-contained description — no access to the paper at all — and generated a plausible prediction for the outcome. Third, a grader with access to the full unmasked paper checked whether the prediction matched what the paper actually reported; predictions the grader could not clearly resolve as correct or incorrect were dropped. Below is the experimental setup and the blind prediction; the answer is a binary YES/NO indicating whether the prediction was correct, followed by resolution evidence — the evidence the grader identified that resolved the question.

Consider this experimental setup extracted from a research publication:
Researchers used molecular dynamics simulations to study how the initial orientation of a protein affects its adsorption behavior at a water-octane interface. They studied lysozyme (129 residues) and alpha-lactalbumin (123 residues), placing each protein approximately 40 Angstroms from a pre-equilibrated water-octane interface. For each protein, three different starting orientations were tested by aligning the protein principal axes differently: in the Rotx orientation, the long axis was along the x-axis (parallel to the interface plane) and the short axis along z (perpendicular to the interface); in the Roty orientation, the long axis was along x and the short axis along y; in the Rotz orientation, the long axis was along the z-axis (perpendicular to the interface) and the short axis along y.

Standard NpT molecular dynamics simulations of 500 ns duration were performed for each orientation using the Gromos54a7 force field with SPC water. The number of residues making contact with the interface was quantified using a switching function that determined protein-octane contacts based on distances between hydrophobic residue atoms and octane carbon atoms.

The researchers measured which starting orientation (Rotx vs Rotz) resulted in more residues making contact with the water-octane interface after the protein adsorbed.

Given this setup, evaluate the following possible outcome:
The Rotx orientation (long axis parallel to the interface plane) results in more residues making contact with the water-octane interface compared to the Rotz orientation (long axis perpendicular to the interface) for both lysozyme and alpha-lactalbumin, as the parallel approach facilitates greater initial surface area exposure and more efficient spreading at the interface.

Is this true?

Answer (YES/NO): YES